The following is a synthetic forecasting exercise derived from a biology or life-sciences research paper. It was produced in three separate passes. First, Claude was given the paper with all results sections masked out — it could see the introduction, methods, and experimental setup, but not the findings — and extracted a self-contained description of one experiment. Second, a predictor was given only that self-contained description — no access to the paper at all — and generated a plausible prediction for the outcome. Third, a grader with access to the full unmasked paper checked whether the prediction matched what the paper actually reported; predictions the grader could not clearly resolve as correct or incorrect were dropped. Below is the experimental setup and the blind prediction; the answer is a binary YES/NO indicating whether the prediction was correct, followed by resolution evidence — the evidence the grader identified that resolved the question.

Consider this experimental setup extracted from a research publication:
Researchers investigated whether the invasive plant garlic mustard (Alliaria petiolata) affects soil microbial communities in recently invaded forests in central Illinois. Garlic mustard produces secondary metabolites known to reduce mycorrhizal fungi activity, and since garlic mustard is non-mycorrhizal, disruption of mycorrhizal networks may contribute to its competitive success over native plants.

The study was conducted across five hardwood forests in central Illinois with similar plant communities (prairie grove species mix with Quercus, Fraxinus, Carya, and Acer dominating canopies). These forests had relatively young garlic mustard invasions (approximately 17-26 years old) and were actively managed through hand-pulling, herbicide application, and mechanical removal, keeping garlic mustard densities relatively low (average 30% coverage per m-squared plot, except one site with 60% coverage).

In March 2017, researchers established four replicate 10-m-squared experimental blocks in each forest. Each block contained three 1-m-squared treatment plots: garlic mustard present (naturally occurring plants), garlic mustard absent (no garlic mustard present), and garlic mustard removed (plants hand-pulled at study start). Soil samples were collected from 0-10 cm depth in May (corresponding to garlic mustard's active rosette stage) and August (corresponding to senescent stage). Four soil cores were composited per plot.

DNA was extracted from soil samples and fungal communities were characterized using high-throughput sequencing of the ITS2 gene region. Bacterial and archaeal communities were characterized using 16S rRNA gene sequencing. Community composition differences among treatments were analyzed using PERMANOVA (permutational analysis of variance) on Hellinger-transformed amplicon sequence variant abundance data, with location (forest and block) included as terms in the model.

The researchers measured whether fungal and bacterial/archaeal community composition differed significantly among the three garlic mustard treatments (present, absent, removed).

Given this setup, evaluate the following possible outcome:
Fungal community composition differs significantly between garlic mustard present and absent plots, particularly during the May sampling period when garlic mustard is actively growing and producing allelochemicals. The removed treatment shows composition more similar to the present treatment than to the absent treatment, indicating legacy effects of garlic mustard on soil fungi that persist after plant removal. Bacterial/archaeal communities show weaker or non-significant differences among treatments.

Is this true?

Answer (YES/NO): NO